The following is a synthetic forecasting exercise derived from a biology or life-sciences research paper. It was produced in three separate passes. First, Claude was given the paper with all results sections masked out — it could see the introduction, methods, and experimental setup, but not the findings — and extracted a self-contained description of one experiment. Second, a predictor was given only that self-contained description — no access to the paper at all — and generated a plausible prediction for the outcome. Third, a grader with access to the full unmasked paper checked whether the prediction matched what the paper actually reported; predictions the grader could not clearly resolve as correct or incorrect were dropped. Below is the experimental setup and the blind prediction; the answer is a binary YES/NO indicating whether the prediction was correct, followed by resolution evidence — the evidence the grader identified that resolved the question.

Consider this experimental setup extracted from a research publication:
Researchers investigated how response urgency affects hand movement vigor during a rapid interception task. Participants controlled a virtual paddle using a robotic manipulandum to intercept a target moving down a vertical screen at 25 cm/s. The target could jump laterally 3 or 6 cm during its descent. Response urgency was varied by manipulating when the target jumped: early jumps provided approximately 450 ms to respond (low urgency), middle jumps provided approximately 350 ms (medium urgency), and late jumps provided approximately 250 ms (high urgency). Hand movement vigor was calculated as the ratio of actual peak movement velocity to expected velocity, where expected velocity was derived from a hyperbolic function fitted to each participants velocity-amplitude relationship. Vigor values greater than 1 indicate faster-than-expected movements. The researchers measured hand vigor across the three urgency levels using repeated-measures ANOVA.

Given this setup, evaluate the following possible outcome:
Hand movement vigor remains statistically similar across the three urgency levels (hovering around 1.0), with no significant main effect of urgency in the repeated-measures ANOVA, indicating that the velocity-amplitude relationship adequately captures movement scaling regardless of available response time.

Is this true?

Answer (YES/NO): NO